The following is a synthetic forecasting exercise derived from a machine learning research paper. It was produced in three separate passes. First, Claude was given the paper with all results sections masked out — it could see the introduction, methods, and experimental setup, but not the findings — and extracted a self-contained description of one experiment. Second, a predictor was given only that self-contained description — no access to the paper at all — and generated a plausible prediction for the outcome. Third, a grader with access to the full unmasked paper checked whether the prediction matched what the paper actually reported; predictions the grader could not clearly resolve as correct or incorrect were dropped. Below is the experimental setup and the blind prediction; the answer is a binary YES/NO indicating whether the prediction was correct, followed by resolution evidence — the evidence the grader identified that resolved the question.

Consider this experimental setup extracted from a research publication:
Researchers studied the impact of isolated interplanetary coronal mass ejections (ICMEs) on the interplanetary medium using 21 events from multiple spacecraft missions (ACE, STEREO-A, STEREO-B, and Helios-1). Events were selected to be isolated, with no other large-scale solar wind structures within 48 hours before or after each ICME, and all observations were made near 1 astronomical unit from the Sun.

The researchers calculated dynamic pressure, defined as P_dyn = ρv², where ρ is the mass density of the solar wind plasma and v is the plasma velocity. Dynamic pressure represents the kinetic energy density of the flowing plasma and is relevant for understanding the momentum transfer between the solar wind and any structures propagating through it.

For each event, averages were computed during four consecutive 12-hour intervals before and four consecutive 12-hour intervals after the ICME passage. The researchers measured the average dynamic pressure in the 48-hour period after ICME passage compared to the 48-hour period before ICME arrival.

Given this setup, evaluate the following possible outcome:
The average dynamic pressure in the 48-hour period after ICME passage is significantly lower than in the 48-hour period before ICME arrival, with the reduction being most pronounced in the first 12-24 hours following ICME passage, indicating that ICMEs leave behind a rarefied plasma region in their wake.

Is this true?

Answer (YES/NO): NO